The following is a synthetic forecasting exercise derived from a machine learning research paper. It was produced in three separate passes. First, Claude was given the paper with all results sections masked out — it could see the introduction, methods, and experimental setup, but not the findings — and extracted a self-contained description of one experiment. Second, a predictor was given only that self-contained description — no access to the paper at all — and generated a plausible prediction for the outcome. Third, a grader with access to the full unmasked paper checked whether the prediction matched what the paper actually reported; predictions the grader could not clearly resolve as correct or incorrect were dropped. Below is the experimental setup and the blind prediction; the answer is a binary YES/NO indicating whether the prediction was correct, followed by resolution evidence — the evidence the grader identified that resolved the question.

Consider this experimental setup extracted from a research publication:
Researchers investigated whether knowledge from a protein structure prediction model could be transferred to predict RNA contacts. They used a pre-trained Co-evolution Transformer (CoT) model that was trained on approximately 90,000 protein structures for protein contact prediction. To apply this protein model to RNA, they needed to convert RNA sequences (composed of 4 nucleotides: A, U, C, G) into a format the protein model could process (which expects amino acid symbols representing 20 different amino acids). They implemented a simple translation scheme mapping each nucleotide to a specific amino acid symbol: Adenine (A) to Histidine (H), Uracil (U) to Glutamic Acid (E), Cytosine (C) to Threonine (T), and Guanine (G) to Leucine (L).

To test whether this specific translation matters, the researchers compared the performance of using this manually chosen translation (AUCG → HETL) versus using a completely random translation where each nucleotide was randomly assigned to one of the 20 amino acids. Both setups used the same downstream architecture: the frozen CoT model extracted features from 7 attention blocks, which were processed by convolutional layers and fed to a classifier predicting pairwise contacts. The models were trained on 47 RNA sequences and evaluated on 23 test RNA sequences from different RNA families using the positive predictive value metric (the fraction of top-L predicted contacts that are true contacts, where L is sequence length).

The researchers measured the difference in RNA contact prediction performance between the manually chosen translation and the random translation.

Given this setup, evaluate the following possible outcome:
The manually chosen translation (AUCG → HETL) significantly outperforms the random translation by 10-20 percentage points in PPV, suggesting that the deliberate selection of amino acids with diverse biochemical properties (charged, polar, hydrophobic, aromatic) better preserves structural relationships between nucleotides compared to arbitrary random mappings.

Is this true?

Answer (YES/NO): NO